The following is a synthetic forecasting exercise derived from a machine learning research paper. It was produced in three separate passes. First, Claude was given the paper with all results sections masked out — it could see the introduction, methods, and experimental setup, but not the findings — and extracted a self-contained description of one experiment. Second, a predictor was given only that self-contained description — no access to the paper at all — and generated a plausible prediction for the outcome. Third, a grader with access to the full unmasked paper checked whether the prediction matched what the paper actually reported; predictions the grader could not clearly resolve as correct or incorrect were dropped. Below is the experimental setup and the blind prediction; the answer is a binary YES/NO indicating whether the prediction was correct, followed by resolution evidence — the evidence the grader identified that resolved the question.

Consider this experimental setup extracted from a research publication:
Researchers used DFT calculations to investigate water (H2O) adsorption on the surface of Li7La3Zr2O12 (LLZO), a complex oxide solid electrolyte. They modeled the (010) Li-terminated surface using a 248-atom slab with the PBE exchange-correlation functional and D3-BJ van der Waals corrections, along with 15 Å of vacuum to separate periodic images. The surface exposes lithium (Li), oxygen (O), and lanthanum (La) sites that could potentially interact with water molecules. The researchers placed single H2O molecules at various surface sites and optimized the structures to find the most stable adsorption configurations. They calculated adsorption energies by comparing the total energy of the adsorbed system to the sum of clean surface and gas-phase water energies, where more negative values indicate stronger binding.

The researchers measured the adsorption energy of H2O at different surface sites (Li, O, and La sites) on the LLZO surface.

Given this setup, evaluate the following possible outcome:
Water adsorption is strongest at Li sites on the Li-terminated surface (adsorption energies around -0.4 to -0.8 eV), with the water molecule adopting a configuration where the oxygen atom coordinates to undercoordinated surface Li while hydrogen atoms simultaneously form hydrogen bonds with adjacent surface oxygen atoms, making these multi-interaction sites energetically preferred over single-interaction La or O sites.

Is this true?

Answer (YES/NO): NO